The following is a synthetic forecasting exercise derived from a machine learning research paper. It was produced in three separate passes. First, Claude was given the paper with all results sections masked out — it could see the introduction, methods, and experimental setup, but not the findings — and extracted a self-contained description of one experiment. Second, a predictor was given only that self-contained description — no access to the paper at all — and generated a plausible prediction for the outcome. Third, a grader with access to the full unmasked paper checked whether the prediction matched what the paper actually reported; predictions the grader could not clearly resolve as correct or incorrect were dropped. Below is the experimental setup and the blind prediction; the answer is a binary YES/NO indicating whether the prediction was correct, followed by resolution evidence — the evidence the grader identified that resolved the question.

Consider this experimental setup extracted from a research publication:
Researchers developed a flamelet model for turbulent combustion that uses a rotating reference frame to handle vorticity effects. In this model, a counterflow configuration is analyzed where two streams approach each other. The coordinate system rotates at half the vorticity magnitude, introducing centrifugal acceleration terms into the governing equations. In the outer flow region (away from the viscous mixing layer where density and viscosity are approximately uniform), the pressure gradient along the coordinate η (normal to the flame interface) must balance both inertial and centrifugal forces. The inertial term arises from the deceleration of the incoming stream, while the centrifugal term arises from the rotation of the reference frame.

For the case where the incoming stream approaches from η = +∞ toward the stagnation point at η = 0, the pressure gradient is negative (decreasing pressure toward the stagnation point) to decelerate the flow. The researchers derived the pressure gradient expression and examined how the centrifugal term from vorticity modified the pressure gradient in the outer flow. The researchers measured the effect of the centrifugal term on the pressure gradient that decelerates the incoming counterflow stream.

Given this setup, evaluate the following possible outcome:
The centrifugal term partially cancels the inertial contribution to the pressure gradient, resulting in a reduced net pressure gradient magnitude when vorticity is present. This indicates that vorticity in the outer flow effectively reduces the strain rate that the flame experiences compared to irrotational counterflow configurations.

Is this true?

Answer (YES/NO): NO